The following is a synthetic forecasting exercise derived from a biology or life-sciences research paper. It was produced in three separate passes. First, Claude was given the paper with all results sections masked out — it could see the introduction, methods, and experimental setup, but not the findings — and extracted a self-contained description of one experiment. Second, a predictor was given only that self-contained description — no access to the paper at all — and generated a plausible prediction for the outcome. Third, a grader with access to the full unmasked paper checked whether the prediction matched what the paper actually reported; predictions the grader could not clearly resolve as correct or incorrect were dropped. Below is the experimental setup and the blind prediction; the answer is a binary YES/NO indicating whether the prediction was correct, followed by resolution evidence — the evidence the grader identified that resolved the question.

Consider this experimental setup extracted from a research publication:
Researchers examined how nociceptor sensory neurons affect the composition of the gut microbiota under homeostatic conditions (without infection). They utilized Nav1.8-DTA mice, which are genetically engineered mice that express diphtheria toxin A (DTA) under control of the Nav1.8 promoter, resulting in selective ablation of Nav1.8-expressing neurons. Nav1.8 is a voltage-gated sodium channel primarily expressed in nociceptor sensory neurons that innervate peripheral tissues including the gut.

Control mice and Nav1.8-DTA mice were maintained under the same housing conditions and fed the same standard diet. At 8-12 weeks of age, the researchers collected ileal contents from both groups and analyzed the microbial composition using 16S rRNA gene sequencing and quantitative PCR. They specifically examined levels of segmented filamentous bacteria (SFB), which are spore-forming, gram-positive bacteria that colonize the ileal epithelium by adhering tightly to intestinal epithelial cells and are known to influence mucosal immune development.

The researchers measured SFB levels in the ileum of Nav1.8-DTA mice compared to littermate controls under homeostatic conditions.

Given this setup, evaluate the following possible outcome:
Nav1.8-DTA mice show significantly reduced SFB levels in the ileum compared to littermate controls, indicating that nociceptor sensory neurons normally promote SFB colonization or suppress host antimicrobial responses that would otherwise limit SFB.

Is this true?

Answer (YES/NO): YES